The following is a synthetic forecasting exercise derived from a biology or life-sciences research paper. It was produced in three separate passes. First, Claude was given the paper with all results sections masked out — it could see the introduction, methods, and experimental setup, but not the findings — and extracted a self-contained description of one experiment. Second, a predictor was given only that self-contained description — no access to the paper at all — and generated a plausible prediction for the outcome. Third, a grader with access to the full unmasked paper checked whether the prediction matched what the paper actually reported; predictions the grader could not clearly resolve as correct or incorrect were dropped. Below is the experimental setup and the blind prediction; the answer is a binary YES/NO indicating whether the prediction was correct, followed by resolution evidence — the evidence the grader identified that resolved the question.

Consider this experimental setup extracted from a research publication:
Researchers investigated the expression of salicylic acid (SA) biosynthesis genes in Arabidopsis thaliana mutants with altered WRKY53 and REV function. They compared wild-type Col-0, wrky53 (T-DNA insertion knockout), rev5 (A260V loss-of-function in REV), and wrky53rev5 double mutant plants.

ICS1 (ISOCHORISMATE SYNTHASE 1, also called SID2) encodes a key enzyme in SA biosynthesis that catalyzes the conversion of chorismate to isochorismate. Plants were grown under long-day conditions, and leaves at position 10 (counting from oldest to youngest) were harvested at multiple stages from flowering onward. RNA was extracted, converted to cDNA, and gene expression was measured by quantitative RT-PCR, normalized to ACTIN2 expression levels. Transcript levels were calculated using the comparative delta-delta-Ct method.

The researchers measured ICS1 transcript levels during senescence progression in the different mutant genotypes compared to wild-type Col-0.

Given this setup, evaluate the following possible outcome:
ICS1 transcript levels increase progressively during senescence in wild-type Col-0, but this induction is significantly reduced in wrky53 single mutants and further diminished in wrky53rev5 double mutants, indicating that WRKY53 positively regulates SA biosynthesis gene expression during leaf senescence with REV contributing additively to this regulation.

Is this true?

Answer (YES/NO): NO